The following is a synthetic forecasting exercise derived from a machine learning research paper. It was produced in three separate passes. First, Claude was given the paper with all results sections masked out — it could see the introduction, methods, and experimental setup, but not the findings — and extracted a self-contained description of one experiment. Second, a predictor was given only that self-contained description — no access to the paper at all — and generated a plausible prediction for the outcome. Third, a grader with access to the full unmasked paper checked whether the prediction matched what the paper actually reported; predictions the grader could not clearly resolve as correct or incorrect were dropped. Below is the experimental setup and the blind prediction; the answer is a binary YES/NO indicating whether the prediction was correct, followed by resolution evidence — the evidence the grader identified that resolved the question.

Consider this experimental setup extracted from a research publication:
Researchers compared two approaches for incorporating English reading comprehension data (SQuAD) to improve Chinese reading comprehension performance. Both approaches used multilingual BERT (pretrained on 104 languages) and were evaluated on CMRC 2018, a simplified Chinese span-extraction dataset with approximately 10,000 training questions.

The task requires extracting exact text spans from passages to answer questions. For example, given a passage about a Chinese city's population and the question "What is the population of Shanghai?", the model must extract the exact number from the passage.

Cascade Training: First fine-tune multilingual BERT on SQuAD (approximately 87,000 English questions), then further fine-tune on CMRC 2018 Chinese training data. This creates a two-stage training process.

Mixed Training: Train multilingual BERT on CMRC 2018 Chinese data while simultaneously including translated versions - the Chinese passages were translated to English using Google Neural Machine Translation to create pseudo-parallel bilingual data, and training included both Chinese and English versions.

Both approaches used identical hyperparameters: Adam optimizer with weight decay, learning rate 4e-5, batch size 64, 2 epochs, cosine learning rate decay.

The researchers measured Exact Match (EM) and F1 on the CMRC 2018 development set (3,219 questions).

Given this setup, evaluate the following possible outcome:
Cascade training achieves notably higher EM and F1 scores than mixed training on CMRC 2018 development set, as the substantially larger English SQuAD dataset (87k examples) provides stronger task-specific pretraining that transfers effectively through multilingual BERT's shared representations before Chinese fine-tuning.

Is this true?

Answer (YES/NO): NO